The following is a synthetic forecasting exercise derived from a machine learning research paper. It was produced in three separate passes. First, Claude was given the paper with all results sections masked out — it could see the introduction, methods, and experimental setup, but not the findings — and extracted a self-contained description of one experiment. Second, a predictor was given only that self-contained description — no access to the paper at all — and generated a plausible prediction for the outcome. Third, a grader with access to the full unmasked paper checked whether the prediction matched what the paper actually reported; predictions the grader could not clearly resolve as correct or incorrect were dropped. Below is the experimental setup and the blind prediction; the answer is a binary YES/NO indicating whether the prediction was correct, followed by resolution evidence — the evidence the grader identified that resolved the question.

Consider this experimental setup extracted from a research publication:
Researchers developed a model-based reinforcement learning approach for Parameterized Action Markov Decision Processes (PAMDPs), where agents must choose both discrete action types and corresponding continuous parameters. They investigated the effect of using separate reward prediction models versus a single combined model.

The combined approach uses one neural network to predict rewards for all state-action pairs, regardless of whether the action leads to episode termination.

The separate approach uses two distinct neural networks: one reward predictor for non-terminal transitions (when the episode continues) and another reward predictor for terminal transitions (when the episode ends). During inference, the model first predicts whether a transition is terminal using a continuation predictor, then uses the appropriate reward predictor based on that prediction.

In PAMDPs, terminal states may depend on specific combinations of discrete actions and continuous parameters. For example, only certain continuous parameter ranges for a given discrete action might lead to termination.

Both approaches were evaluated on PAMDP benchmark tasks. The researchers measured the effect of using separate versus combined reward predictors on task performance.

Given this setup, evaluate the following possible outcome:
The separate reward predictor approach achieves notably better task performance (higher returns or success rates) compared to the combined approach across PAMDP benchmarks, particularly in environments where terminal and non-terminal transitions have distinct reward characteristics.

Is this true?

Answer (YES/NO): YES